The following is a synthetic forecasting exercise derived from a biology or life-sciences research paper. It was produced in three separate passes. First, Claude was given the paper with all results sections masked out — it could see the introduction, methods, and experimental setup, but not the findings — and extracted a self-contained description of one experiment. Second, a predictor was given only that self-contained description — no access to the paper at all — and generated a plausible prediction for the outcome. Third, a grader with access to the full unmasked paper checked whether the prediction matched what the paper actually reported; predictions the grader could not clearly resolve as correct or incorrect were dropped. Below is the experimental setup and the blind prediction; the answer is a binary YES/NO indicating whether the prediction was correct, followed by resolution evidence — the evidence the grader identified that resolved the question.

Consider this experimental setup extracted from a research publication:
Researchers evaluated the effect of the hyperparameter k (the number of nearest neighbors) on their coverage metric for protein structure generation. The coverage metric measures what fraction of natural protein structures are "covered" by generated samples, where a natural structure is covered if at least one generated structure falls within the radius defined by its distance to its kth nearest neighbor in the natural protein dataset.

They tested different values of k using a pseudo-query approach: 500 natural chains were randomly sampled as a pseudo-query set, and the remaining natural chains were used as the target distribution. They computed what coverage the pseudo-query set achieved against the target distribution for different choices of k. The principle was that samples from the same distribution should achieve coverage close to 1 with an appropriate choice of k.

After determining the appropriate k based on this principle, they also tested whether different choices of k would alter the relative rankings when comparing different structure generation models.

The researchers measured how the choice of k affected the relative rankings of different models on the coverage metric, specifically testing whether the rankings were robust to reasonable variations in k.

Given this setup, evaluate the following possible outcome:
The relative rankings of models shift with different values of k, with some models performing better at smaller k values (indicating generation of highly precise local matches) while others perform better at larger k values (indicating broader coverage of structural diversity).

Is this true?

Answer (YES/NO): NO